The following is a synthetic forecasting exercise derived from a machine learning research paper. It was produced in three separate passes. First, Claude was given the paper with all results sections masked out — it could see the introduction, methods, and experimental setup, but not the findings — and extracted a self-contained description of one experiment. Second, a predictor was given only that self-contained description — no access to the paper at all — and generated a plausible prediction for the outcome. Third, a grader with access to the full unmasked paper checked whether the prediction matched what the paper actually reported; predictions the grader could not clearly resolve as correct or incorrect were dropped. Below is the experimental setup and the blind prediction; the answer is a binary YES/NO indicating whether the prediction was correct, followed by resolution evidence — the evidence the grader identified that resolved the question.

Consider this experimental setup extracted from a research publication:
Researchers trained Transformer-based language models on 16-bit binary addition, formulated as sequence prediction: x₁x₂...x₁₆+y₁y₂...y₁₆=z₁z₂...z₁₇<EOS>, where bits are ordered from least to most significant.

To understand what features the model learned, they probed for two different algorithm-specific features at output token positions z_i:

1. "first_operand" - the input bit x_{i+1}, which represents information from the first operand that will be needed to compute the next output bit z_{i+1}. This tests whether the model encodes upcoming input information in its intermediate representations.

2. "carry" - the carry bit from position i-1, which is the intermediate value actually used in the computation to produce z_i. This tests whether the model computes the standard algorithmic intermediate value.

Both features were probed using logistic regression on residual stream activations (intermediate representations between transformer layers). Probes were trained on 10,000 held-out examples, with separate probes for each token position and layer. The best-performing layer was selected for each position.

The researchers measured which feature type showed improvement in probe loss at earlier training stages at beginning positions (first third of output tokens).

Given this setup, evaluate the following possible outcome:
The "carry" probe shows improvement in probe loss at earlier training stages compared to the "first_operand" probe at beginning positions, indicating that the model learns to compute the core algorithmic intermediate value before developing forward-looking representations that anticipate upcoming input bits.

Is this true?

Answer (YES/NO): YES